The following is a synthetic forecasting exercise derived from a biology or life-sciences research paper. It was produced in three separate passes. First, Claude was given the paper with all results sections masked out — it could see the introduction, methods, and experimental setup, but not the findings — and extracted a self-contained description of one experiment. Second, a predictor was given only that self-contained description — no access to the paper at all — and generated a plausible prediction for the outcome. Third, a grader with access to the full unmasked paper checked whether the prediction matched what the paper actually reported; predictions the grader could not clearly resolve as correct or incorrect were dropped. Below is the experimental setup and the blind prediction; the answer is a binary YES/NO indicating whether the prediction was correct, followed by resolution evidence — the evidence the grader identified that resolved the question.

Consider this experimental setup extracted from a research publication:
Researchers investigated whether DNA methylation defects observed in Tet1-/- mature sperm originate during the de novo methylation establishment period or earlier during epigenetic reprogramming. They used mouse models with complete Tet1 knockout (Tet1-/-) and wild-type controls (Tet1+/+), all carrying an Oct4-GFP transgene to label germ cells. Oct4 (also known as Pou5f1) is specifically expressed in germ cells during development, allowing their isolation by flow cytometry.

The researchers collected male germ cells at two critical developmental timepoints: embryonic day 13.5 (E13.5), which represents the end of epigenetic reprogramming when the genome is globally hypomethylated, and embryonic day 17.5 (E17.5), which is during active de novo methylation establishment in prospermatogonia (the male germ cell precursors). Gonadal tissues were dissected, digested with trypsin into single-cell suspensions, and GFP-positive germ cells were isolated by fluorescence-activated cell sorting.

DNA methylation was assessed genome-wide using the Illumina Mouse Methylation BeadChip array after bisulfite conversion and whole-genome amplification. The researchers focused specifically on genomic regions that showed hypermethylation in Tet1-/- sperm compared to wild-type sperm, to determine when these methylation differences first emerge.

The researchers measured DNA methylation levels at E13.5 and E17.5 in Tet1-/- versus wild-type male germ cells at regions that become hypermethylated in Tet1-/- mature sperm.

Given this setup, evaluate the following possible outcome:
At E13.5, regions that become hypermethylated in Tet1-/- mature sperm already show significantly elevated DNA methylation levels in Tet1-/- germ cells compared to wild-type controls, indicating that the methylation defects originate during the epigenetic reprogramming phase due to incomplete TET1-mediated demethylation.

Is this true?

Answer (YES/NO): NO